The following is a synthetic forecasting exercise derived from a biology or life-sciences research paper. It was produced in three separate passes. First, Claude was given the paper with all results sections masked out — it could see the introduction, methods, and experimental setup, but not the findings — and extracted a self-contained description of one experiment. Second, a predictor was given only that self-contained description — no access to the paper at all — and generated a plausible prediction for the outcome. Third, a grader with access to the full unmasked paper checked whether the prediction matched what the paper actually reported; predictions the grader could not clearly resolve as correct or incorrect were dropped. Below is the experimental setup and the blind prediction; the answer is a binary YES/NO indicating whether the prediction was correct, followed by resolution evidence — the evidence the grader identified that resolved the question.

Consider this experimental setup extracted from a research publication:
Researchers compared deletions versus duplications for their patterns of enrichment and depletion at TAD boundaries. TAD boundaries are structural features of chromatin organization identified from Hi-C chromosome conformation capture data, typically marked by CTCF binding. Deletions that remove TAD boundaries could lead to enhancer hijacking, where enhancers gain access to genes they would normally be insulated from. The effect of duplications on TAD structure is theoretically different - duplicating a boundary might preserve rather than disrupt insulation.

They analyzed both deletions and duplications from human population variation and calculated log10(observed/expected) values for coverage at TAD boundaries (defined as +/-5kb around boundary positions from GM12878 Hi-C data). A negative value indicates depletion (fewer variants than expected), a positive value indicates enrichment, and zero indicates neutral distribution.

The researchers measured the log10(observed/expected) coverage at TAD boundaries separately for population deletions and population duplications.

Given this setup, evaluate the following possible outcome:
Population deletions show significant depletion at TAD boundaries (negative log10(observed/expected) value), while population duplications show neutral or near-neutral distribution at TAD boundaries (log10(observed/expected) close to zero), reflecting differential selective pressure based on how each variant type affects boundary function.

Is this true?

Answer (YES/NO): NO